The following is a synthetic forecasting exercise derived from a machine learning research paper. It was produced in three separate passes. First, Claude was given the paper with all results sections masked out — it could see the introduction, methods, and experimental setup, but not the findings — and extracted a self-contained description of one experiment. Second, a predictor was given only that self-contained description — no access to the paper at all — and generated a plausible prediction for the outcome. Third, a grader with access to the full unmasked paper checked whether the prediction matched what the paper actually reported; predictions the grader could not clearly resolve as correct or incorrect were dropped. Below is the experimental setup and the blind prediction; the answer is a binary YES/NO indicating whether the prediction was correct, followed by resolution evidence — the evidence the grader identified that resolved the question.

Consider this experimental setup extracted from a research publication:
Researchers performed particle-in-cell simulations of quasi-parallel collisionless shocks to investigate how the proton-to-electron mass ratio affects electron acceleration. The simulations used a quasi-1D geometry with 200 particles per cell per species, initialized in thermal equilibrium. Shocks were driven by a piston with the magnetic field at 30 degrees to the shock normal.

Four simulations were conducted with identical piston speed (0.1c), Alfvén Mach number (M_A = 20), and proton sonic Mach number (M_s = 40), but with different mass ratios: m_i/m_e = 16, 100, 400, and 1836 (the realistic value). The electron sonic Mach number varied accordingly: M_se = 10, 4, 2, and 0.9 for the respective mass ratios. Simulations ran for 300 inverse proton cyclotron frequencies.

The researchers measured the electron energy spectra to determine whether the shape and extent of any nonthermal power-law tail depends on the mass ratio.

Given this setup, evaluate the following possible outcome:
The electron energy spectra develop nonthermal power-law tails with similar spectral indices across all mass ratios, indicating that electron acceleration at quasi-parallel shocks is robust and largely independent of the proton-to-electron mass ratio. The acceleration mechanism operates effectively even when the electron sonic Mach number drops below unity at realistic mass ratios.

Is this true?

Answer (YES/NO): YES